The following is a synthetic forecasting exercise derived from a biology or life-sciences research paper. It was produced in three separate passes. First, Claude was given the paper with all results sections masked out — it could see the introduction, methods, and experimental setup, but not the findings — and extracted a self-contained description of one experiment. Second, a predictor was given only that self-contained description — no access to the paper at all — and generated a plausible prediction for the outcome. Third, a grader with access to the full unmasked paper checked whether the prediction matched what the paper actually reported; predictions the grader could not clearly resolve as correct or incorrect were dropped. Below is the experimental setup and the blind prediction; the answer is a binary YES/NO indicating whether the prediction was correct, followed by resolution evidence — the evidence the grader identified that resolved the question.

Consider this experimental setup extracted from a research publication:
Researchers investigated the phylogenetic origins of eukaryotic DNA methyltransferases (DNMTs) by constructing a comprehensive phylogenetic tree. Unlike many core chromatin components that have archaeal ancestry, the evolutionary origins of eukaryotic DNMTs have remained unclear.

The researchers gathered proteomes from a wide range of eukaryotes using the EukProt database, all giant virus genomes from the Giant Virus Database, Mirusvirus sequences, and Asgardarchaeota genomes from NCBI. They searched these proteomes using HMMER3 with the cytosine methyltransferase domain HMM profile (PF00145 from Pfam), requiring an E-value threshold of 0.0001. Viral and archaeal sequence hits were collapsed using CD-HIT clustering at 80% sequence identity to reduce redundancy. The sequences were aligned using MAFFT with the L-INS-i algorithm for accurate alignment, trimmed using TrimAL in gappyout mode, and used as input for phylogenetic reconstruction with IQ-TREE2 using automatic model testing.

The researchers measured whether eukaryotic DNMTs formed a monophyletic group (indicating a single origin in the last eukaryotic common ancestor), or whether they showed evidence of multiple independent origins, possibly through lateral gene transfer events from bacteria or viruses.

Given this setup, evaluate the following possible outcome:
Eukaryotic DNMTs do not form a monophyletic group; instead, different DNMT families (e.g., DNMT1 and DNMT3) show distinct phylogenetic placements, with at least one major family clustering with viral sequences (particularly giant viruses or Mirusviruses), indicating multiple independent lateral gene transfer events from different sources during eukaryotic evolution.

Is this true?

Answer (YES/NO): NO